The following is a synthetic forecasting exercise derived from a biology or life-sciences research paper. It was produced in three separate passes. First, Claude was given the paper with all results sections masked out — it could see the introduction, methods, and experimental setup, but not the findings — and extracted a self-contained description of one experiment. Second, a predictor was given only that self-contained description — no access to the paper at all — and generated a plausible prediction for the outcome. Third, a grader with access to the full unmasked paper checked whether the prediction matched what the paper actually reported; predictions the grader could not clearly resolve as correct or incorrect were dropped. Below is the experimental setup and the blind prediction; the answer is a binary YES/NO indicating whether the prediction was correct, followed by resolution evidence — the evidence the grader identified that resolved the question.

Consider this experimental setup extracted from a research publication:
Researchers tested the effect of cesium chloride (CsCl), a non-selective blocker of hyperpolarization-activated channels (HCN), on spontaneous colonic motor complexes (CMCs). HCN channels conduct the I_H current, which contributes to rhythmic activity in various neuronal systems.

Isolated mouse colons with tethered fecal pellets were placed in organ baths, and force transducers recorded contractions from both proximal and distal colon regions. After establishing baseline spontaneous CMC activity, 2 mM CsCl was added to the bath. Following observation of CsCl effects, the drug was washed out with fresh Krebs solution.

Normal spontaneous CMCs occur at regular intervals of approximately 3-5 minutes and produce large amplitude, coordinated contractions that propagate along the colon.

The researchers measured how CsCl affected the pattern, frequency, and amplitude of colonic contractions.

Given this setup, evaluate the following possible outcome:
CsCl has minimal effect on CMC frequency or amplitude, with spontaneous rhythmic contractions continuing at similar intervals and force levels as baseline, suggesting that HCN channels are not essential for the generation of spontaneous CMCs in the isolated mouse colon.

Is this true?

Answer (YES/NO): NO